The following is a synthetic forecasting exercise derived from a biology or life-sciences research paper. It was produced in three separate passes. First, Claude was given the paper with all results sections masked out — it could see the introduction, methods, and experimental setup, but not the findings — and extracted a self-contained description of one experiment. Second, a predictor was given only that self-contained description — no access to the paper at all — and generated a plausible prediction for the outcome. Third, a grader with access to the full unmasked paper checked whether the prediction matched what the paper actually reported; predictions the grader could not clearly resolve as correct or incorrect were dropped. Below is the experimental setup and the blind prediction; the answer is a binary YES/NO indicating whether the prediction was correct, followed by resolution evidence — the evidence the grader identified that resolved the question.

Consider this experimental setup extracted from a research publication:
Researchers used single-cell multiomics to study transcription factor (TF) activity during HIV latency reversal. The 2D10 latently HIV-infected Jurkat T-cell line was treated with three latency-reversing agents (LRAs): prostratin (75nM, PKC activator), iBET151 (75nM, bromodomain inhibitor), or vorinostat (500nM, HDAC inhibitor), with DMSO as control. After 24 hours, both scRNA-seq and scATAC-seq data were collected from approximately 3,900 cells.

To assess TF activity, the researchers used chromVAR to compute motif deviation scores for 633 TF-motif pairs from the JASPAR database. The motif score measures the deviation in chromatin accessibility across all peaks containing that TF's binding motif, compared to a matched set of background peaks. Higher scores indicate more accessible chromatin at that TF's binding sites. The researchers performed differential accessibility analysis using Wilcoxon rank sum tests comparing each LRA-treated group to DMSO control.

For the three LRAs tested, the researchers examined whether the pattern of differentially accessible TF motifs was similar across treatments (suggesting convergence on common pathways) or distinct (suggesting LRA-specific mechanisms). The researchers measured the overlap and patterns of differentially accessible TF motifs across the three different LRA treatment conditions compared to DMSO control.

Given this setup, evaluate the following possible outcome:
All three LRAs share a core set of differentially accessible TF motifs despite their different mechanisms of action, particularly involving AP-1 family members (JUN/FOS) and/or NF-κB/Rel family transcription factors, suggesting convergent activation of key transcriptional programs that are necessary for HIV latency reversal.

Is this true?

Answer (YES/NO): NO